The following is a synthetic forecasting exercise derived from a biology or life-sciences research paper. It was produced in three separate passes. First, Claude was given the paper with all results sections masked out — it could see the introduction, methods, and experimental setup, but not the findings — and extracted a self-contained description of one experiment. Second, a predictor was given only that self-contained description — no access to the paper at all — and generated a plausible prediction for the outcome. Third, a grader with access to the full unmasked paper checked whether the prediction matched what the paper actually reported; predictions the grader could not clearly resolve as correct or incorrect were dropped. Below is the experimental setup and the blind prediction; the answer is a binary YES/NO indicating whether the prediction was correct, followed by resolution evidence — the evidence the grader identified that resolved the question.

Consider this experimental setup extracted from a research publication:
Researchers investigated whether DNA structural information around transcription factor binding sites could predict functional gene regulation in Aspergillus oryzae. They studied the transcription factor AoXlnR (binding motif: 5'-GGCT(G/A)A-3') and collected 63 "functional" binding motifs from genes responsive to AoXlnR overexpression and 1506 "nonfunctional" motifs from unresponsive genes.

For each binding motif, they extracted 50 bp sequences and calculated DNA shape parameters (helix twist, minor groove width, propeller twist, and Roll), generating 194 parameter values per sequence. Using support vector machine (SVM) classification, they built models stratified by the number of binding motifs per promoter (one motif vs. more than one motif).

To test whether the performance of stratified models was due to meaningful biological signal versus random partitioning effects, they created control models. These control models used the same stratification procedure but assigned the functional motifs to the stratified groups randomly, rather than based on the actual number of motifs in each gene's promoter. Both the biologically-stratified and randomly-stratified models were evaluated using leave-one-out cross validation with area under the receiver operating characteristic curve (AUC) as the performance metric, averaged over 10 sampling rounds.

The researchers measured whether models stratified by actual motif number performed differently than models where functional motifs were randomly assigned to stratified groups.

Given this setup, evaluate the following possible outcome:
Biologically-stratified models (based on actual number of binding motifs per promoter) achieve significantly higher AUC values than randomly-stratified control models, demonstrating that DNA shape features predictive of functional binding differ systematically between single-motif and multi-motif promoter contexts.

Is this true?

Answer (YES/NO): NO